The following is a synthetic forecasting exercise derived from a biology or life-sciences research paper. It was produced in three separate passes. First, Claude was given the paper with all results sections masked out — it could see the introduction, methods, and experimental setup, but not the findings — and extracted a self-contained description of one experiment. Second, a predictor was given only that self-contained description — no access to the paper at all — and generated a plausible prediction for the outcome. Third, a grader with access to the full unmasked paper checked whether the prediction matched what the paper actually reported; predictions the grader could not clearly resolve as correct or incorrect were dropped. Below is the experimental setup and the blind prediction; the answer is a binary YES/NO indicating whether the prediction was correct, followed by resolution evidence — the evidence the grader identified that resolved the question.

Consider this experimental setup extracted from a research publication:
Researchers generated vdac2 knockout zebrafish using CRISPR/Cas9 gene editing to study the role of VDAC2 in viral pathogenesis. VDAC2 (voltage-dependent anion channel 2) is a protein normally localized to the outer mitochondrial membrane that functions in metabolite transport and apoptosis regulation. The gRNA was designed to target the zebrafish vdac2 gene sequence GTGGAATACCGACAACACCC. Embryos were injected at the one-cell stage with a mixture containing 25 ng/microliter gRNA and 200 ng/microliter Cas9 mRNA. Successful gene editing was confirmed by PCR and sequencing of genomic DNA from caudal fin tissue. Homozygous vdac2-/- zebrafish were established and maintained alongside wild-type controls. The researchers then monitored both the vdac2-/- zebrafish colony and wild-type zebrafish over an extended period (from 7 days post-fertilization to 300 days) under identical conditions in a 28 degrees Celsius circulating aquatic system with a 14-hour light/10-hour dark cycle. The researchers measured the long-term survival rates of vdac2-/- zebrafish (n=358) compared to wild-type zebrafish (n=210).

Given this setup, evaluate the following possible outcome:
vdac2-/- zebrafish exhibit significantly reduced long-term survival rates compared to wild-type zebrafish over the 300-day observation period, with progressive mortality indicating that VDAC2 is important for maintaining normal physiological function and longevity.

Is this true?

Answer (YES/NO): YES